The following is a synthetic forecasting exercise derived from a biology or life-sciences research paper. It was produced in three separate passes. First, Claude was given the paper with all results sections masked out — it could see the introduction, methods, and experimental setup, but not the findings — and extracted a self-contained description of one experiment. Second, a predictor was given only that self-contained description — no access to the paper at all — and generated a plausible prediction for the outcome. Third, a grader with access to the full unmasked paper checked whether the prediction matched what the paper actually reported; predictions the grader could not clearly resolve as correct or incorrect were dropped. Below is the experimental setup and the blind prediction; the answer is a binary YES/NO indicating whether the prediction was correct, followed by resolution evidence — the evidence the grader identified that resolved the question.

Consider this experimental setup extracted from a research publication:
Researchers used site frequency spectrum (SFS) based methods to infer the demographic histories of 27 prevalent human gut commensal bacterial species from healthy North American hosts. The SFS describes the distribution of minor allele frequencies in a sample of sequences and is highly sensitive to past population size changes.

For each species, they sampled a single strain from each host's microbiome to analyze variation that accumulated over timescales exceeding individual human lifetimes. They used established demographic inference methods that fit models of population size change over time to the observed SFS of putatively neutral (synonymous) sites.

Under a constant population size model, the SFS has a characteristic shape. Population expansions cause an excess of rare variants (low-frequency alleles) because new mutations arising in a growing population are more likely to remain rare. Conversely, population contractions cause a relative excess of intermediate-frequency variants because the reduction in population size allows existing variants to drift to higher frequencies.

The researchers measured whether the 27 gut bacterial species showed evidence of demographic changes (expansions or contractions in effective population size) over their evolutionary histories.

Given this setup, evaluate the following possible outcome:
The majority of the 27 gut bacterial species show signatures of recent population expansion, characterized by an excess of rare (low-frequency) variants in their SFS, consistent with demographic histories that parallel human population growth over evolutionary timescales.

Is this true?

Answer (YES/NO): NO